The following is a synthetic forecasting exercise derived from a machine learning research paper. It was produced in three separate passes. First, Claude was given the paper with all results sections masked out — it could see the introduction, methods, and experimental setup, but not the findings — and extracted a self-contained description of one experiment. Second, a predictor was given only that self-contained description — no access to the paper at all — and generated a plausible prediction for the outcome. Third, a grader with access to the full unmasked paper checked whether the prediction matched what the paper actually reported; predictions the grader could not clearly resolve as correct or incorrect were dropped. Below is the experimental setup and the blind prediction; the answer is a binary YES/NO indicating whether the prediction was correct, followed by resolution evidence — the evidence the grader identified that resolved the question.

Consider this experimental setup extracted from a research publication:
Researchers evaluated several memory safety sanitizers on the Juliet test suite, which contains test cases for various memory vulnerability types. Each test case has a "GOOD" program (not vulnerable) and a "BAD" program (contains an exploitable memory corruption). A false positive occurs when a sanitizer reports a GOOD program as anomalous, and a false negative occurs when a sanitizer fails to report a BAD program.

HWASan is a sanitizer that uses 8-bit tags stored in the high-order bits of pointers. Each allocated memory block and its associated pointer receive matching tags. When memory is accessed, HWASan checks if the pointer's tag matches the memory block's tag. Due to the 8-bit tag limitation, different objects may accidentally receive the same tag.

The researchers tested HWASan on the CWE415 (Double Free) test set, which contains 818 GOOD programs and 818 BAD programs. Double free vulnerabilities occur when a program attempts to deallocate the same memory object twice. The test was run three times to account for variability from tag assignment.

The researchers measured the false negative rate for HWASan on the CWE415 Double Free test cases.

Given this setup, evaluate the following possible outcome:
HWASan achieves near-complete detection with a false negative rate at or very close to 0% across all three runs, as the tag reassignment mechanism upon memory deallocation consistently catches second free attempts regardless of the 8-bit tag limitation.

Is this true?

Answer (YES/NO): NO